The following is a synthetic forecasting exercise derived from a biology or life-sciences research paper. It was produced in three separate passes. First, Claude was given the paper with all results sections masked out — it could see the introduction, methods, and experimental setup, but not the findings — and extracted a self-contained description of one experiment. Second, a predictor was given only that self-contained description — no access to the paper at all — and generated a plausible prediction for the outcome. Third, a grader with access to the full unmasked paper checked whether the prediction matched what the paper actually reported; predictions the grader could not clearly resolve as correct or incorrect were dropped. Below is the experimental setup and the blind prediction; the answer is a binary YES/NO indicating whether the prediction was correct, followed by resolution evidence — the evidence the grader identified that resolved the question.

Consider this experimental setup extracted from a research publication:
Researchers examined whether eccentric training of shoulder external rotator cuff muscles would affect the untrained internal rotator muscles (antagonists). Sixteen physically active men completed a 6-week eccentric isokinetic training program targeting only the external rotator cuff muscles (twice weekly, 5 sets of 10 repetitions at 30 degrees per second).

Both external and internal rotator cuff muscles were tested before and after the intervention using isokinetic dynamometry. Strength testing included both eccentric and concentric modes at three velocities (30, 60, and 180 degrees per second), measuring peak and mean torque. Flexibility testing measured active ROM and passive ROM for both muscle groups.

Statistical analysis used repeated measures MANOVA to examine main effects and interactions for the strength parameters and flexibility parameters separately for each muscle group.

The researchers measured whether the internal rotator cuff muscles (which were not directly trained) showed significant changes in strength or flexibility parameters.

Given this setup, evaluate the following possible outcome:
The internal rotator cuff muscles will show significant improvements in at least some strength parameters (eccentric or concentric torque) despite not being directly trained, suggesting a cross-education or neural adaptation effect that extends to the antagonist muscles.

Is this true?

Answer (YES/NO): NO